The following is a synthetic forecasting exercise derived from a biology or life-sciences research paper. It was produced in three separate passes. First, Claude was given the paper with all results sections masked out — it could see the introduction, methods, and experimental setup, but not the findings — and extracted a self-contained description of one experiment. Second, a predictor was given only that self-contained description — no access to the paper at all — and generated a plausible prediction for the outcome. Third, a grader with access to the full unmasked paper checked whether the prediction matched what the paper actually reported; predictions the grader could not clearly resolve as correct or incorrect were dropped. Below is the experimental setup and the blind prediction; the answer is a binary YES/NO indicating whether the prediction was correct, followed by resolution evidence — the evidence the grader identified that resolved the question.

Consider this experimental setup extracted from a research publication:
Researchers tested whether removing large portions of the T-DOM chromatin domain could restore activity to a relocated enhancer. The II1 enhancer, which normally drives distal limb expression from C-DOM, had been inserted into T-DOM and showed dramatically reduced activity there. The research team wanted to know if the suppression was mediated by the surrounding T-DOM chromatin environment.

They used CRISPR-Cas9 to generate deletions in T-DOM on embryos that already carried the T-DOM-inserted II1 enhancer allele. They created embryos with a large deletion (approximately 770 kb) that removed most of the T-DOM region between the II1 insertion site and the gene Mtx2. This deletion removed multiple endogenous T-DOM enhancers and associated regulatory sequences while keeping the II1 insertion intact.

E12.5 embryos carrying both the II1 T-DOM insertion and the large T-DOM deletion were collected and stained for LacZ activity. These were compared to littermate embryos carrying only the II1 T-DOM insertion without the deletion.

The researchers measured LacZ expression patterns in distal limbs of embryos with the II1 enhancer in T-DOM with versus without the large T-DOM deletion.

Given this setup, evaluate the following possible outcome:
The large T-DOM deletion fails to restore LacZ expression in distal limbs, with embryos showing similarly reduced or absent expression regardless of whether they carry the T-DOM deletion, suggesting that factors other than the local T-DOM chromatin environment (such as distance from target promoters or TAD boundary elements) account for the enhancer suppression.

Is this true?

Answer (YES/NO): NO